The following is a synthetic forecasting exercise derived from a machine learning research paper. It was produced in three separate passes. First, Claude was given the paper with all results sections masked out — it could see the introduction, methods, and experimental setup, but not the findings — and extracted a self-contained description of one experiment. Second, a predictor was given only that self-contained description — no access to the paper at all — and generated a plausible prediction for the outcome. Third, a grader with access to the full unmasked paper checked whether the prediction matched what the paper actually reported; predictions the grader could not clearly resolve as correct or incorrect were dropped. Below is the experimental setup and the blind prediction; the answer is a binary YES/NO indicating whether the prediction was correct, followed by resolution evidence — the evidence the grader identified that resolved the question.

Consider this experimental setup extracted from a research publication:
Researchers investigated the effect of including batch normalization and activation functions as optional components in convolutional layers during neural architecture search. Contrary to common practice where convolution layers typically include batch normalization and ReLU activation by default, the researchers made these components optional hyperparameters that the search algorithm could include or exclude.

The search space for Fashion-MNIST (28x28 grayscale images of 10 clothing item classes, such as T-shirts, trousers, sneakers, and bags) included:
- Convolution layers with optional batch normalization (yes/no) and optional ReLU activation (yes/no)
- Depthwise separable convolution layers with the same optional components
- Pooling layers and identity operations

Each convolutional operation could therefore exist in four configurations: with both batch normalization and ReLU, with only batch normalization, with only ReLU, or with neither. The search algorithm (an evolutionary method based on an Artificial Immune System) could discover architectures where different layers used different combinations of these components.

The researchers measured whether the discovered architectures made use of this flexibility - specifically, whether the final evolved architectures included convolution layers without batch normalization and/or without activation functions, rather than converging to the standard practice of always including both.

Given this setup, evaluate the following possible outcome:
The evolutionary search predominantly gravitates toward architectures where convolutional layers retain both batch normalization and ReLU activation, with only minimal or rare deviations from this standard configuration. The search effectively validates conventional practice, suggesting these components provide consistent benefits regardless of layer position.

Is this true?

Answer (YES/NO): NO